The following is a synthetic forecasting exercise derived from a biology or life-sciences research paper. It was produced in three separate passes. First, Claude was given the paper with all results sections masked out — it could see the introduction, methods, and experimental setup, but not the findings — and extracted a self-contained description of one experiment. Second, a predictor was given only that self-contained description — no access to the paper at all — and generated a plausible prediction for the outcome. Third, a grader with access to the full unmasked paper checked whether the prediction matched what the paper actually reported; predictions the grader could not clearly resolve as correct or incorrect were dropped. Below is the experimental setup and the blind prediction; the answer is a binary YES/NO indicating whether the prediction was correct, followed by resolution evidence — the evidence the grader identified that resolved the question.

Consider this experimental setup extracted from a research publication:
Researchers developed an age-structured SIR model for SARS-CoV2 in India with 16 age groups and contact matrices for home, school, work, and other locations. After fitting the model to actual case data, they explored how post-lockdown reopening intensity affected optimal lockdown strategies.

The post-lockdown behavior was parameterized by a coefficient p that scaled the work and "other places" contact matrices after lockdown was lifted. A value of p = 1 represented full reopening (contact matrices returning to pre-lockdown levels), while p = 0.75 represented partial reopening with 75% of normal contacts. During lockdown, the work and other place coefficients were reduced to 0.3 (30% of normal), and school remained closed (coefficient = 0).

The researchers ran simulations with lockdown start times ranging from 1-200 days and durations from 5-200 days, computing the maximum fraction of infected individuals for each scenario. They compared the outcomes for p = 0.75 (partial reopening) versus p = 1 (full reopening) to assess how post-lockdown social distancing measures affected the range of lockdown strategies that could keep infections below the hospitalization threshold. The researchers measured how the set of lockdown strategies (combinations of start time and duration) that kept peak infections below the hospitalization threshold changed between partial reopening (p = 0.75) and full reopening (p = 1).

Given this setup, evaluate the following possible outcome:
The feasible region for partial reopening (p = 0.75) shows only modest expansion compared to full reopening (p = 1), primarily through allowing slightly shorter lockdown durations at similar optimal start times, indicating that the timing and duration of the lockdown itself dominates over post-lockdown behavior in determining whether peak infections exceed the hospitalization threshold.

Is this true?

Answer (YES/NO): NO